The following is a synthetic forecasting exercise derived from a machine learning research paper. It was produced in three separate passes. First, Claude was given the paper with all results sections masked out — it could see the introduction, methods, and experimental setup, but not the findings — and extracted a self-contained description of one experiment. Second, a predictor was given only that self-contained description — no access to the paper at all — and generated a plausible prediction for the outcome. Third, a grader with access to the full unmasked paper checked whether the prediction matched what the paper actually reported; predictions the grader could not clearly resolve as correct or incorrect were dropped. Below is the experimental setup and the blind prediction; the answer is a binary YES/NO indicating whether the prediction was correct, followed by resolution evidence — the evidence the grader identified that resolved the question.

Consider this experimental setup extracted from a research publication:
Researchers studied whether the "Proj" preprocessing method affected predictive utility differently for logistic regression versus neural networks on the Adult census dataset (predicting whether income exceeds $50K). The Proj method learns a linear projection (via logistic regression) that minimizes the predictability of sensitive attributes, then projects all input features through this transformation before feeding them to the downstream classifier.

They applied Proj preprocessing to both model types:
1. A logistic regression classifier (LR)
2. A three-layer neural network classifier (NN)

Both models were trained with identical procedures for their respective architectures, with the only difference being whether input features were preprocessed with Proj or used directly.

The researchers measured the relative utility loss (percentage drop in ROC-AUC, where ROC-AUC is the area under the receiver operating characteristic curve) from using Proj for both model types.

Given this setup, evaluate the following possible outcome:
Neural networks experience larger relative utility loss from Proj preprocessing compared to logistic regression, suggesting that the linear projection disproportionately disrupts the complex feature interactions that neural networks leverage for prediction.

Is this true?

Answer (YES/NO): NO